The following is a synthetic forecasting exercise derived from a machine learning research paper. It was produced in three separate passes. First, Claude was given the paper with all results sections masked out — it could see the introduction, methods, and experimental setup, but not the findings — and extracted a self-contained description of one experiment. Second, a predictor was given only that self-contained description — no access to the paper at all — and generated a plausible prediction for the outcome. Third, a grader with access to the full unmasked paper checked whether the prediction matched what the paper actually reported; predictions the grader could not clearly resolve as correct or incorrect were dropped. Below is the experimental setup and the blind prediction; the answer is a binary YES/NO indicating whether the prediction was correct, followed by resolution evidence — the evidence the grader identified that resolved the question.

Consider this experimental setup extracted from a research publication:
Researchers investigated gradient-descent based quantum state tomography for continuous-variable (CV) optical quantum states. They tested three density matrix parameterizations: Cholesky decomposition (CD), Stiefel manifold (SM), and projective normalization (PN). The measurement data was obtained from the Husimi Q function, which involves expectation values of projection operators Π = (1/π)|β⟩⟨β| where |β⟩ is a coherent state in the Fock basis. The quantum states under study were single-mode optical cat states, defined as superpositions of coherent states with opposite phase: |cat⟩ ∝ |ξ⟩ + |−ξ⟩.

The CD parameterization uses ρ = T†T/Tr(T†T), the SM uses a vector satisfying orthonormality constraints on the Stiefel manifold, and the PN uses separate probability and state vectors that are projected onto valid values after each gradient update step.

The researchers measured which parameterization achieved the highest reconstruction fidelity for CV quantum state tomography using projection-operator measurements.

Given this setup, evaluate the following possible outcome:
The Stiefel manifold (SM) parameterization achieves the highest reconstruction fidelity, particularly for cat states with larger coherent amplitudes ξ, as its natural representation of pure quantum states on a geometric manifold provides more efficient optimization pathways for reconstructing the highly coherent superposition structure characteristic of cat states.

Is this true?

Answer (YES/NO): NO